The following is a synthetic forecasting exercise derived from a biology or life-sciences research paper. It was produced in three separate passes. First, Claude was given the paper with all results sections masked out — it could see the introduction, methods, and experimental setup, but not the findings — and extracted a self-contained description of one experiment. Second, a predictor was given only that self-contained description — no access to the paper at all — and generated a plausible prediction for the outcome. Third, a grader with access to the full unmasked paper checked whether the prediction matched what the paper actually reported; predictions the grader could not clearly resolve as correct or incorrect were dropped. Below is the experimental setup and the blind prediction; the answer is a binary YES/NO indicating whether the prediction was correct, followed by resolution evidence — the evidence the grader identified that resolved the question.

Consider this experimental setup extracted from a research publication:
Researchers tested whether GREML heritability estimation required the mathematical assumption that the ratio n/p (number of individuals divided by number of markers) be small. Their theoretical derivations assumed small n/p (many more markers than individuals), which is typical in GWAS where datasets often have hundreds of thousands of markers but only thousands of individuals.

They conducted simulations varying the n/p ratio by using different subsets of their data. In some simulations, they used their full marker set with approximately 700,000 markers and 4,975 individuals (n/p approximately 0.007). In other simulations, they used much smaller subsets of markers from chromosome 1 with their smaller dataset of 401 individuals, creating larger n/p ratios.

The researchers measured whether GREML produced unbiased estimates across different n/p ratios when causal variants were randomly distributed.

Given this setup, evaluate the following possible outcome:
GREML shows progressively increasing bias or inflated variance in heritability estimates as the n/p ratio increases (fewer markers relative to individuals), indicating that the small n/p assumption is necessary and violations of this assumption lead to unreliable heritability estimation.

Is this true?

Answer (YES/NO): NO